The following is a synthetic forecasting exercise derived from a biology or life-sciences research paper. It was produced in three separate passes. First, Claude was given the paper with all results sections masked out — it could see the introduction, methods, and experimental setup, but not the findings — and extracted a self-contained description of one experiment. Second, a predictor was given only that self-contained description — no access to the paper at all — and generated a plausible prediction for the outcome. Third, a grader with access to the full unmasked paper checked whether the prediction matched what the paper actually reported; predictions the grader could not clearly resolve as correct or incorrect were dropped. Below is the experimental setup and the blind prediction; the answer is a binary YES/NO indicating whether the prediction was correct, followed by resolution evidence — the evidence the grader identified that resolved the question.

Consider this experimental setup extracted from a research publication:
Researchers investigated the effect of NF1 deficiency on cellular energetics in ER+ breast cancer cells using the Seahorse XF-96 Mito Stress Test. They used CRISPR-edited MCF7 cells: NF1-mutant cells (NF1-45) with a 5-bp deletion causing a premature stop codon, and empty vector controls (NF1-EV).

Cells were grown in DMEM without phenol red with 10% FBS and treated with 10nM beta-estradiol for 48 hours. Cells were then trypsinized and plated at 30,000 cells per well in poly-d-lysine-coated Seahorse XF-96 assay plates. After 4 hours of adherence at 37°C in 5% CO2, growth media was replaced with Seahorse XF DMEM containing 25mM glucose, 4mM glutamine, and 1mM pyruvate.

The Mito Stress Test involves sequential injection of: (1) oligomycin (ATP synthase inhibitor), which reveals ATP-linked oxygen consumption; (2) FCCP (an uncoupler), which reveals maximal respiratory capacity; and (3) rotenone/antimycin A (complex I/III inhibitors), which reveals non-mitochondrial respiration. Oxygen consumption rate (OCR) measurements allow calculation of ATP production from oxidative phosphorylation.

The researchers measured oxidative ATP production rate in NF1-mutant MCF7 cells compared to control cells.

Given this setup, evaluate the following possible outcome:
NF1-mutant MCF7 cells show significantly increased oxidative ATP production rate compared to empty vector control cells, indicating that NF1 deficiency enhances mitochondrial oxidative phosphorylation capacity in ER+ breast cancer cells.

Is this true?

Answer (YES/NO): NO